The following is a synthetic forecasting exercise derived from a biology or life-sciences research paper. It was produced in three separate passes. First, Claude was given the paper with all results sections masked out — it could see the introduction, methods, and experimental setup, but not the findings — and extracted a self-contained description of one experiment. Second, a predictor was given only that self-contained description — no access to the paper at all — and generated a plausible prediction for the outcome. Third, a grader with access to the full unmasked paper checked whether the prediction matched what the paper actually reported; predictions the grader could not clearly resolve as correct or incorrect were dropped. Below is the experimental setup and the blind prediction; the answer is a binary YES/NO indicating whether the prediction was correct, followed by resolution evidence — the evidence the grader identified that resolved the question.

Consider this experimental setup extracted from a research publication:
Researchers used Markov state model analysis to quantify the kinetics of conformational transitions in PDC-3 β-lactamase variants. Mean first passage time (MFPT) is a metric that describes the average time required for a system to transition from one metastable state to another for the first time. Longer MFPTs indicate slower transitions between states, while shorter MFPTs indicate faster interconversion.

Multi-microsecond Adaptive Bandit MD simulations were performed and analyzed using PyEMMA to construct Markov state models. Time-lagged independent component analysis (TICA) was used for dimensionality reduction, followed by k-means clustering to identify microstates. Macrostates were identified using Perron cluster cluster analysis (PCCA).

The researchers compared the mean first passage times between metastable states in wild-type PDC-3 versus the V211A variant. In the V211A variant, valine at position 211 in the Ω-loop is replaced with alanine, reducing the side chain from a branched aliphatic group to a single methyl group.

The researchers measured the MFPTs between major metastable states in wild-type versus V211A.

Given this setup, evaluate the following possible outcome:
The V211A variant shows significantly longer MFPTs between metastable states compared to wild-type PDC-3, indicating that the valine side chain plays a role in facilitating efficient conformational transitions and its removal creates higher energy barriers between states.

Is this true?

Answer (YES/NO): NO